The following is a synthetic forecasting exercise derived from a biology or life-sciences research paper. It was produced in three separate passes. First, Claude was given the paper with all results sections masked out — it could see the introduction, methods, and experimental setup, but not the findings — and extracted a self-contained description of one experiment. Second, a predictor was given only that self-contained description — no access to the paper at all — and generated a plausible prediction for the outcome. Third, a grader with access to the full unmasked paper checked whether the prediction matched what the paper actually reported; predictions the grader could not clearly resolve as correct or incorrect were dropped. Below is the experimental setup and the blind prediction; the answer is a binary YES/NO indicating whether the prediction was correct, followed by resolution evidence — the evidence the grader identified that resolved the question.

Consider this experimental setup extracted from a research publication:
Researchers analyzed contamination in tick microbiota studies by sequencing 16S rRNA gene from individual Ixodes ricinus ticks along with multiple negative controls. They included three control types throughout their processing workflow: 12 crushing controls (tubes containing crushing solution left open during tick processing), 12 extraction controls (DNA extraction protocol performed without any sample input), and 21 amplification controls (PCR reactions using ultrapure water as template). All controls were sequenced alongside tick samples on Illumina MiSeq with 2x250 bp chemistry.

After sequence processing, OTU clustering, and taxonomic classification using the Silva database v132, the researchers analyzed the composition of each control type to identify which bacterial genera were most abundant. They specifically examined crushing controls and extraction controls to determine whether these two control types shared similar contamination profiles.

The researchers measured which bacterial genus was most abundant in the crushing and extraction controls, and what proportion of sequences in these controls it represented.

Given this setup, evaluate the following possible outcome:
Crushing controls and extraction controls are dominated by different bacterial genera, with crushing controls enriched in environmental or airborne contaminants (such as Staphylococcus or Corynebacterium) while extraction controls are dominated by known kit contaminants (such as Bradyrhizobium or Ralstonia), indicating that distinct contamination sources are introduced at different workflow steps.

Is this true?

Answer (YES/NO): NO